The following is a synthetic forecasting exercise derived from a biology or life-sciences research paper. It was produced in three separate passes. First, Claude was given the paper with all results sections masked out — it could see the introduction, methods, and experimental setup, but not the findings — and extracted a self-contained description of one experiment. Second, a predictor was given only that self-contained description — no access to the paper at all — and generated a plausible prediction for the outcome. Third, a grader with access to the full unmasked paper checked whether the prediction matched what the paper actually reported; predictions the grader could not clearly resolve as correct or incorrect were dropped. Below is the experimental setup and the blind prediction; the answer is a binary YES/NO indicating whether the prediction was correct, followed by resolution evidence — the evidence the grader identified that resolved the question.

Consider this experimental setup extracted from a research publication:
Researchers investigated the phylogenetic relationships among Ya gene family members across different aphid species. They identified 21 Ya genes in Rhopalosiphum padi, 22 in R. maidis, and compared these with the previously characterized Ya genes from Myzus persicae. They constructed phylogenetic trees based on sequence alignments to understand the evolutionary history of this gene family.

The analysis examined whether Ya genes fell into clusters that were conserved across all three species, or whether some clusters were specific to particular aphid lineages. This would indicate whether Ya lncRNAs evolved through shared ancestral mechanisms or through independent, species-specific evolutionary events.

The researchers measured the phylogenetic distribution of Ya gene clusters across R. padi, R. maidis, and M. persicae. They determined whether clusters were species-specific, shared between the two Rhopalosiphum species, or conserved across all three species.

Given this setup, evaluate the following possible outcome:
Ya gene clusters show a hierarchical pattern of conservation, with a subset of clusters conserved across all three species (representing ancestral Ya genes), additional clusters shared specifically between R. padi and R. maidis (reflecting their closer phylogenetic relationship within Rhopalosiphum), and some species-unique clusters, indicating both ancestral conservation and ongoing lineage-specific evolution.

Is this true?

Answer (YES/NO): YES